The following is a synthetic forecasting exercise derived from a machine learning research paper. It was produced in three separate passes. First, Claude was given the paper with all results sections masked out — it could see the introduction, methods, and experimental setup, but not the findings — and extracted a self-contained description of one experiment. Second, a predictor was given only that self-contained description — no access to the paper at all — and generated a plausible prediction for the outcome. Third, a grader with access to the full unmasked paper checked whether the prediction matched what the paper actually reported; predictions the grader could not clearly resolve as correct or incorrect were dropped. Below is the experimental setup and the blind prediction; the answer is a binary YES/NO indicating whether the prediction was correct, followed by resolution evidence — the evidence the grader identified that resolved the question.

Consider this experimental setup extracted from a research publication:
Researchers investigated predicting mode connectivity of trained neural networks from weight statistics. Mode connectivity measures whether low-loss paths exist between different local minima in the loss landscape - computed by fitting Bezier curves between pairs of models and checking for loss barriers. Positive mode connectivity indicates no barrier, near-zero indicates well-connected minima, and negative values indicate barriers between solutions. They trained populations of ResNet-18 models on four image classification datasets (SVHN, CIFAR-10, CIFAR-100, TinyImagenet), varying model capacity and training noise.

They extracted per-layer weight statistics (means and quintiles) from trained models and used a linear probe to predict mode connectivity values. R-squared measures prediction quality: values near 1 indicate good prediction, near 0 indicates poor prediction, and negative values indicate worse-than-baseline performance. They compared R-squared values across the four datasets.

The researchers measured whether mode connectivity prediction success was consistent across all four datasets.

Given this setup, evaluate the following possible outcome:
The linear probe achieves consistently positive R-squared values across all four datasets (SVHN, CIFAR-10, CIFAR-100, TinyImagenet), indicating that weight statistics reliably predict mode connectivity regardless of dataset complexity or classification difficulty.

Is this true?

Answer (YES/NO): NO